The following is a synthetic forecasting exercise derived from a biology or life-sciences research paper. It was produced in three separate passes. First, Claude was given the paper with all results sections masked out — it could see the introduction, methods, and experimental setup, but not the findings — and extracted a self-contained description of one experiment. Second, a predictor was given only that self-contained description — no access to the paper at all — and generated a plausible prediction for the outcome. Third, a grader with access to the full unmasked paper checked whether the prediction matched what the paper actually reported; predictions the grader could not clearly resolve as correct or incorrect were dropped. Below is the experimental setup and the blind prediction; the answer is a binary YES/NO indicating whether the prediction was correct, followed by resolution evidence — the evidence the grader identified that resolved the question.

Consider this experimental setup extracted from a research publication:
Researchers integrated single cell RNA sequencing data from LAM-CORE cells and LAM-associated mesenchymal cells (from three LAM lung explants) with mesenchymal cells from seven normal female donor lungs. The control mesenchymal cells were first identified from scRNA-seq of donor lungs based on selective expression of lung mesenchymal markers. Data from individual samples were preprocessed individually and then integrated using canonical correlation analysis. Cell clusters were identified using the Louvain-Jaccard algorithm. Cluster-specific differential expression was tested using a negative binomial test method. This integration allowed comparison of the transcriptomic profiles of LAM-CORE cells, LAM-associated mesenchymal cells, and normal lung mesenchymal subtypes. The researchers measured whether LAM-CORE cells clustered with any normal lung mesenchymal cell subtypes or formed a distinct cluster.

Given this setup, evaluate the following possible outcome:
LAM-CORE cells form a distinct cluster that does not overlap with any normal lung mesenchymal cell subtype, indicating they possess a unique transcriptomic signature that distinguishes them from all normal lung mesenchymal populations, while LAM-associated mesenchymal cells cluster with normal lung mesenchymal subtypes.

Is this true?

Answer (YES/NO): NO